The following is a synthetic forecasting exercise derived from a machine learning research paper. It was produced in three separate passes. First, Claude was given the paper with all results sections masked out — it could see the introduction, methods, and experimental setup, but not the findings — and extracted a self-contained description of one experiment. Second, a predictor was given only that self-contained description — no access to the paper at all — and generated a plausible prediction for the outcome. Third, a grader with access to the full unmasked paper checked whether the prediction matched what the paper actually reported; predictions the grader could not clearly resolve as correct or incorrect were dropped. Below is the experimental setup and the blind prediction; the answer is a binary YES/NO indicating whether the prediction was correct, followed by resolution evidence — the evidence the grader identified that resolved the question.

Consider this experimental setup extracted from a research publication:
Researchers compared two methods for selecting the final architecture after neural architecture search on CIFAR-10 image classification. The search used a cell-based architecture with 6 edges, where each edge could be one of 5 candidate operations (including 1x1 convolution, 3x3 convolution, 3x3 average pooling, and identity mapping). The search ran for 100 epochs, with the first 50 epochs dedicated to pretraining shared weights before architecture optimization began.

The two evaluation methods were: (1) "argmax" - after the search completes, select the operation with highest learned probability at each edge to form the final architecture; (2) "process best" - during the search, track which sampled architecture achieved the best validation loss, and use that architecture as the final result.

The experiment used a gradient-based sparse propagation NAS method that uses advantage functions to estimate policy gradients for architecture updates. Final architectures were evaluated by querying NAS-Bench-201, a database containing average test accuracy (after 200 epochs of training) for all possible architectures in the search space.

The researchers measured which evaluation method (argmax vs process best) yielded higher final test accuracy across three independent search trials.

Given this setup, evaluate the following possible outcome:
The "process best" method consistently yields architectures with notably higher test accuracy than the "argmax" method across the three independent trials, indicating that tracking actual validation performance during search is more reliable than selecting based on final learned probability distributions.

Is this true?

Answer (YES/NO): NO